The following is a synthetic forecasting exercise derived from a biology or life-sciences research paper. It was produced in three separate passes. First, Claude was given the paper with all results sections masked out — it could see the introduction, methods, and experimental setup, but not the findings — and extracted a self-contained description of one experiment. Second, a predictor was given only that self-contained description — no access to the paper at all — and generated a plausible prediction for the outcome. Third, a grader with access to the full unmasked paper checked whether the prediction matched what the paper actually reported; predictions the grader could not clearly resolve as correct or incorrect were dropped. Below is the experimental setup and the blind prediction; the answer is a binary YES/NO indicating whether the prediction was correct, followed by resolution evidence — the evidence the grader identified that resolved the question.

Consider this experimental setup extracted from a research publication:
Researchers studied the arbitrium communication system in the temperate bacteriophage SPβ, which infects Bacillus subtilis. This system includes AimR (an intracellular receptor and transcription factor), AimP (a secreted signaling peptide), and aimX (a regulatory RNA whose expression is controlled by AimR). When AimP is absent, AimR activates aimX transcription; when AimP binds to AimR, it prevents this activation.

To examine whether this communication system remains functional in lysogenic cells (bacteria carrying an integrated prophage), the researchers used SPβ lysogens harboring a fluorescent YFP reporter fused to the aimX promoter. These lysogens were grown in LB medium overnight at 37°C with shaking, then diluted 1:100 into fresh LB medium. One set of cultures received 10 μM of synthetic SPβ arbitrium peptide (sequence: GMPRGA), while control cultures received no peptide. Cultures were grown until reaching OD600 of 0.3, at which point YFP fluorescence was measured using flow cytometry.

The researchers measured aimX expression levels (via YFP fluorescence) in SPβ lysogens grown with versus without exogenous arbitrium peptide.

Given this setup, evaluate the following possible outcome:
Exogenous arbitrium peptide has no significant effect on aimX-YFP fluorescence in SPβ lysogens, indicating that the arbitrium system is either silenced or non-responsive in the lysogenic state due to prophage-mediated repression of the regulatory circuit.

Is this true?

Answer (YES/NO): NO